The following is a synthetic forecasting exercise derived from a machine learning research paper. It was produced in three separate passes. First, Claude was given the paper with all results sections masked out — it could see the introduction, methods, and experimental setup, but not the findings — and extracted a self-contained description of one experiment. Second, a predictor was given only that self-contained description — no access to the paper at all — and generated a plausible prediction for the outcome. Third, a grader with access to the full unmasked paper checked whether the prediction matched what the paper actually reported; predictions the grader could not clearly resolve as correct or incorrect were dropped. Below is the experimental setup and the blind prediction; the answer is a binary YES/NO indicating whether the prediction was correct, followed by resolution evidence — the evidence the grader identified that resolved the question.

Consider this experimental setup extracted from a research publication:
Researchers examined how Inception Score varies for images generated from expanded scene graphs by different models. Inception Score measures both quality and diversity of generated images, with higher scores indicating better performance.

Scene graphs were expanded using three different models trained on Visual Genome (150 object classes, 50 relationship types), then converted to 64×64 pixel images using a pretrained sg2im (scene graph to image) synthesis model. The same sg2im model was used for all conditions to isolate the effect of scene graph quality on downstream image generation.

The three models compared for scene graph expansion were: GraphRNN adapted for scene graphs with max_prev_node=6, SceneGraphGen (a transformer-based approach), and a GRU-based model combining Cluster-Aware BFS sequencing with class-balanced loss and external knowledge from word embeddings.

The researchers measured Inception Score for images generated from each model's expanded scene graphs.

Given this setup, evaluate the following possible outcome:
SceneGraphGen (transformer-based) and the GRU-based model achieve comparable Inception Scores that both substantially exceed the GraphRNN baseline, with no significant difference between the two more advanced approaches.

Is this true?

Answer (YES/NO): YES